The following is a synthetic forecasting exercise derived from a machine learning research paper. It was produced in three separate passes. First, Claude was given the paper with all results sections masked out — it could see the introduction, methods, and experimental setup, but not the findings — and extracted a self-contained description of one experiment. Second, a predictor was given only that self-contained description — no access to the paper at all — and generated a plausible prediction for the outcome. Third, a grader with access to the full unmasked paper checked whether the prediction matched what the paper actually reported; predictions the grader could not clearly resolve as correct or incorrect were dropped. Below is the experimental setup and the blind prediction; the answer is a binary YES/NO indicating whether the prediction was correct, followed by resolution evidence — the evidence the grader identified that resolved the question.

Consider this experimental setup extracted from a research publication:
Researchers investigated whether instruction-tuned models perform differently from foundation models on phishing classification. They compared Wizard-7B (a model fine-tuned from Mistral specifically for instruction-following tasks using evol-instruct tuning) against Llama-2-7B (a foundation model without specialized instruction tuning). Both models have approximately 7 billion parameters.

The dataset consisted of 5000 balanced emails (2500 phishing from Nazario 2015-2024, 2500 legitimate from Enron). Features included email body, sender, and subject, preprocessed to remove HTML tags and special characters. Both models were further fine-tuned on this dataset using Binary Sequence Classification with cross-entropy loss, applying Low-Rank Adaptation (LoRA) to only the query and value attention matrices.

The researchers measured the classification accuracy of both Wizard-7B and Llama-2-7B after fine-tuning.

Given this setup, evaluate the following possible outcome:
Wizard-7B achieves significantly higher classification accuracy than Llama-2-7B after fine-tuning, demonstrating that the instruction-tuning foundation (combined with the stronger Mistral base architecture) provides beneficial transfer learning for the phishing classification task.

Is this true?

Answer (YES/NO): NO